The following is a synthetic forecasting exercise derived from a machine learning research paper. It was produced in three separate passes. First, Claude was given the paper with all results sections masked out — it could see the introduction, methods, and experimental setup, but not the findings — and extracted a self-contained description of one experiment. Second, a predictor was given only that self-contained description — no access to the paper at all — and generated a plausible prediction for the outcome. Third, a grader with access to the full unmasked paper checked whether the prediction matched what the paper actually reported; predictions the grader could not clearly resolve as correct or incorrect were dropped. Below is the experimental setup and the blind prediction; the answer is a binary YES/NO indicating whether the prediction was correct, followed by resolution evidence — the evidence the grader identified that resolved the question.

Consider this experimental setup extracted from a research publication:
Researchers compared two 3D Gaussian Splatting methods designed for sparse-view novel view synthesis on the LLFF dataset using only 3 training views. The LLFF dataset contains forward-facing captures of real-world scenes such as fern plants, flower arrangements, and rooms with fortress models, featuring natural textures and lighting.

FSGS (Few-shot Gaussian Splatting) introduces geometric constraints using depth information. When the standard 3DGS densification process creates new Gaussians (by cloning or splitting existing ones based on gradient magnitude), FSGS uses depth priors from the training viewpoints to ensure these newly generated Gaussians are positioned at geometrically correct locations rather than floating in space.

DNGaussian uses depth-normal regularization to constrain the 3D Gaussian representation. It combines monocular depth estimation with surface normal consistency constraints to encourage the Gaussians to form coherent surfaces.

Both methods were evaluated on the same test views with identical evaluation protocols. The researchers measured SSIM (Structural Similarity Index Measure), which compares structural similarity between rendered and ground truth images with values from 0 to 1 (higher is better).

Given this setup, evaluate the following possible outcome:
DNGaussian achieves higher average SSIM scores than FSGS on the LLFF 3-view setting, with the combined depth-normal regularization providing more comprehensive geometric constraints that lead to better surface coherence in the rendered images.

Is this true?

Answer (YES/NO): NO